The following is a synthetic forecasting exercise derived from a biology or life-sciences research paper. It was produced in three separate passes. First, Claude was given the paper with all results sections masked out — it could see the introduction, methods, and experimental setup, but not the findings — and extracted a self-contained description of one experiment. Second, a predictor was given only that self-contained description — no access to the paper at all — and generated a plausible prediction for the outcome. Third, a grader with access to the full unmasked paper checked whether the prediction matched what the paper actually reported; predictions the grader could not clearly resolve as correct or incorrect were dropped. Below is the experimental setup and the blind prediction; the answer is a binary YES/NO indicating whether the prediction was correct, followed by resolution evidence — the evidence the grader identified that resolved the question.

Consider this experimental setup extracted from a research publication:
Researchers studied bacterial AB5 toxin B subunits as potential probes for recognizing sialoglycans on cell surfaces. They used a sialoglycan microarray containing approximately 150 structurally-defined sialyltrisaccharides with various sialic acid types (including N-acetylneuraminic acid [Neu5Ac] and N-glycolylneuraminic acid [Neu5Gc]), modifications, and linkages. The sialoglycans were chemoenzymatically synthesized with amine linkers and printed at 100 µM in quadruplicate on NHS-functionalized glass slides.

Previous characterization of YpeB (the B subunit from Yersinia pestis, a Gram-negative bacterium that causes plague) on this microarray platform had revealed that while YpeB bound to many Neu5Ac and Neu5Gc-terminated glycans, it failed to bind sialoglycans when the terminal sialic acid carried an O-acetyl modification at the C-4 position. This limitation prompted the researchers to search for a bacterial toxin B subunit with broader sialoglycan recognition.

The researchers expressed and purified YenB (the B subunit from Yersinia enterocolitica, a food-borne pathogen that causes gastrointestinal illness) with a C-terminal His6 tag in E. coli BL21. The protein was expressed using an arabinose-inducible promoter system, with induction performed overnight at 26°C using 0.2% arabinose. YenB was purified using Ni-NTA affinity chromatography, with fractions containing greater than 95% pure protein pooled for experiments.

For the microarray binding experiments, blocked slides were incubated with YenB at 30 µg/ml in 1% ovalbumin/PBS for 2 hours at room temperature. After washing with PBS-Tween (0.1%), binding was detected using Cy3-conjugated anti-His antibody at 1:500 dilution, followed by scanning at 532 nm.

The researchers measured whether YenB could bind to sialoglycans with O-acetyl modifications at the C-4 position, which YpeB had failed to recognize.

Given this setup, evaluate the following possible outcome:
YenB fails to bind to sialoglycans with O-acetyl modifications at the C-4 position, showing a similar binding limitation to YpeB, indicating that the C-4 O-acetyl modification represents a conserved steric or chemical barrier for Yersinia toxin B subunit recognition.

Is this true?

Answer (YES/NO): NO